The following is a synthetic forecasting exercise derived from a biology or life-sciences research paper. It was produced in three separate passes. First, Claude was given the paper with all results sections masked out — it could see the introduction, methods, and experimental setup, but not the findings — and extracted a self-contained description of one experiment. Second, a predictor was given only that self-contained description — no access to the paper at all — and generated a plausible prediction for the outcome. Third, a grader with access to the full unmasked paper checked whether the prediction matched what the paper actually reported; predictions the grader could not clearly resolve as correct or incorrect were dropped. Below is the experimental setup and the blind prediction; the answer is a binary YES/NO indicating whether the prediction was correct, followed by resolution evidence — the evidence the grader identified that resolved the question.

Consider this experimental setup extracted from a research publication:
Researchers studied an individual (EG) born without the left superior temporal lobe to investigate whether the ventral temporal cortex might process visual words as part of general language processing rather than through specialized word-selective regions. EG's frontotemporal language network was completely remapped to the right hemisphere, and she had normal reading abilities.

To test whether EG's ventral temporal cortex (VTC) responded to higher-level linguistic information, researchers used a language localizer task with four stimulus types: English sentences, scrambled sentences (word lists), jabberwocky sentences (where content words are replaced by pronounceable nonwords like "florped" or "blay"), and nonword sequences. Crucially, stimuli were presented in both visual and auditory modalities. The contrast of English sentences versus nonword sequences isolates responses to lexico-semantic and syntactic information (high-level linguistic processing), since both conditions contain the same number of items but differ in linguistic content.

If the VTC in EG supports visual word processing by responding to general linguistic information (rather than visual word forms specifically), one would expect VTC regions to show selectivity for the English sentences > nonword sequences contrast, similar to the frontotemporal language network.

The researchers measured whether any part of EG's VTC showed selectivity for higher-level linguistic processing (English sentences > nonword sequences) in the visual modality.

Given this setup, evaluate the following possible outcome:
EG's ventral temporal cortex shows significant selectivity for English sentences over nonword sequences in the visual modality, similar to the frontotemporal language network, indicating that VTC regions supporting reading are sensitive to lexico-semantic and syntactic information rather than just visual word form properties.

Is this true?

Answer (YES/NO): NO